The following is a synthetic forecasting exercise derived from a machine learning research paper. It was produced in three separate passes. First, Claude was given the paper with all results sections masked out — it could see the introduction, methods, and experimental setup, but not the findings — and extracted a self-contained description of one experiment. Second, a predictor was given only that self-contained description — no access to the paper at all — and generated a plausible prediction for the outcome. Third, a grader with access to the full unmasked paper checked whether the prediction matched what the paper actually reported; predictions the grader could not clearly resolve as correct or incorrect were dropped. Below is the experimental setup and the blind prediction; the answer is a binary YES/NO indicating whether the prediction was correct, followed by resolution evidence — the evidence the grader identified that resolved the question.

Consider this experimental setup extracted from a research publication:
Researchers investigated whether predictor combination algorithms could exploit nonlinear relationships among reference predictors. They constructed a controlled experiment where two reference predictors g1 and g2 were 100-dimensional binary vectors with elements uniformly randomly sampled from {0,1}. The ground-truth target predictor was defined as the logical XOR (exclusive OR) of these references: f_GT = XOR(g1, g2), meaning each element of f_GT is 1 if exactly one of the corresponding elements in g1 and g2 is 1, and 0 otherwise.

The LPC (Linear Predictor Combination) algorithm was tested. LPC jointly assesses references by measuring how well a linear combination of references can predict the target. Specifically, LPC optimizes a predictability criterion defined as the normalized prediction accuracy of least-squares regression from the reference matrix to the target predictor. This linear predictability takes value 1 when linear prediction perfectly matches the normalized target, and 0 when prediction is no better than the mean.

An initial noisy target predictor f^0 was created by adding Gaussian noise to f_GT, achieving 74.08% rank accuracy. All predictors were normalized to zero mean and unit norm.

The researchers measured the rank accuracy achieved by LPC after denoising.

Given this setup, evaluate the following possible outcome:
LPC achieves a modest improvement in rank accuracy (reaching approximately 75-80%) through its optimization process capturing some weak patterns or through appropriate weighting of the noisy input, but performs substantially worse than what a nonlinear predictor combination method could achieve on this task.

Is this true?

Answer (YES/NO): NO